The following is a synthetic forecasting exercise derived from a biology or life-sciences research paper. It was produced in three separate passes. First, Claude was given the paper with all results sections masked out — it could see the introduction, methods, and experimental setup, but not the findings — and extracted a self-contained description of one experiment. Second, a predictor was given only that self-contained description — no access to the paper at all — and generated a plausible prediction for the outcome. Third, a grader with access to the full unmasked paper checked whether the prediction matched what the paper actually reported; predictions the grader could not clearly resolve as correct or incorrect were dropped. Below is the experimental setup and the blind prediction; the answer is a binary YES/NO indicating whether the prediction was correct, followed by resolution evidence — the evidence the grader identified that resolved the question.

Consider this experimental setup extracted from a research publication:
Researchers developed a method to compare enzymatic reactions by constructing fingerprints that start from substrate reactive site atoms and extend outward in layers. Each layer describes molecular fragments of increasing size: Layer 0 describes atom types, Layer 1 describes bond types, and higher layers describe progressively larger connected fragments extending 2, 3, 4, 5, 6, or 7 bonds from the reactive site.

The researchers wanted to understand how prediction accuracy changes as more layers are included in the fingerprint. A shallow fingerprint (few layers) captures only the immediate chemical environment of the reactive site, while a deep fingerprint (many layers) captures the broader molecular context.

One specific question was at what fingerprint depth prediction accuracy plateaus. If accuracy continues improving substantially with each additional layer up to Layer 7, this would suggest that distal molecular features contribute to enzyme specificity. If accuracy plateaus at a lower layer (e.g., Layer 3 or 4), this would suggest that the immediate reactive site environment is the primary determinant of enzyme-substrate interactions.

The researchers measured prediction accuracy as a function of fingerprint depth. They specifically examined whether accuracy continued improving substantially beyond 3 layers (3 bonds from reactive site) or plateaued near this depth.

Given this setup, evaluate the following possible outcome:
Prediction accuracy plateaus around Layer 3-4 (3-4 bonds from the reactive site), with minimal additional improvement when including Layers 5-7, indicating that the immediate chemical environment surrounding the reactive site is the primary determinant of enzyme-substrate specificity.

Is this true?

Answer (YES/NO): NO